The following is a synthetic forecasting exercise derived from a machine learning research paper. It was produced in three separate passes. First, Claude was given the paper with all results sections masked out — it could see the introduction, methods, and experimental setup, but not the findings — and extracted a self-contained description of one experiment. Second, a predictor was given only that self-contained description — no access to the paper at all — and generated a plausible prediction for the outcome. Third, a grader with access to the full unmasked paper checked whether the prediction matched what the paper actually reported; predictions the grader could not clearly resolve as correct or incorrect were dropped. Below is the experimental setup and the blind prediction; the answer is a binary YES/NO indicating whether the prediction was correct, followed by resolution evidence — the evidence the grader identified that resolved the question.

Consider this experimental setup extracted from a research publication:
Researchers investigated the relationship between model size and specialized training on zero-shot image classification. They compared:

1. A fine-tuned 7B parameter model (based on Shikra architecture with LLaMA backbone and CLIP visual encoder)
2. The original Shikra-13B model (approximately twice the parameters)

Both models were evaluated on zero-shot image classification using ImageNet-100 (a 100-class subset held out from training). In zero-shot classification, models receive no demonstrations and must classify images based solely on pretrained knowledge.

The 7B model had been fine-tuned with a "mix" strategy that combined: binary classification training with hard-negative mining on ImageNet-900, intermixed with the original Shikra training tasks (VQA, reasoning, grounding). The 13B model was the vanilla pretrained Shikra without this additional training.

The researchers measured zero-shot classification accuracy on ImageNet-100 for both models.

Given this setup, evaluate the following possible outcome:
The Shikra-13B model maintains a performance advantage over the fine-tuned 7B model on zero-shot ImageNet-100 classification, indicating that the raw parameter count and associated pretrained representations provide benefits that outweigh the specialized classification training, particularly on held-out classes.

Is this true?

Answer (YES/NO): NO